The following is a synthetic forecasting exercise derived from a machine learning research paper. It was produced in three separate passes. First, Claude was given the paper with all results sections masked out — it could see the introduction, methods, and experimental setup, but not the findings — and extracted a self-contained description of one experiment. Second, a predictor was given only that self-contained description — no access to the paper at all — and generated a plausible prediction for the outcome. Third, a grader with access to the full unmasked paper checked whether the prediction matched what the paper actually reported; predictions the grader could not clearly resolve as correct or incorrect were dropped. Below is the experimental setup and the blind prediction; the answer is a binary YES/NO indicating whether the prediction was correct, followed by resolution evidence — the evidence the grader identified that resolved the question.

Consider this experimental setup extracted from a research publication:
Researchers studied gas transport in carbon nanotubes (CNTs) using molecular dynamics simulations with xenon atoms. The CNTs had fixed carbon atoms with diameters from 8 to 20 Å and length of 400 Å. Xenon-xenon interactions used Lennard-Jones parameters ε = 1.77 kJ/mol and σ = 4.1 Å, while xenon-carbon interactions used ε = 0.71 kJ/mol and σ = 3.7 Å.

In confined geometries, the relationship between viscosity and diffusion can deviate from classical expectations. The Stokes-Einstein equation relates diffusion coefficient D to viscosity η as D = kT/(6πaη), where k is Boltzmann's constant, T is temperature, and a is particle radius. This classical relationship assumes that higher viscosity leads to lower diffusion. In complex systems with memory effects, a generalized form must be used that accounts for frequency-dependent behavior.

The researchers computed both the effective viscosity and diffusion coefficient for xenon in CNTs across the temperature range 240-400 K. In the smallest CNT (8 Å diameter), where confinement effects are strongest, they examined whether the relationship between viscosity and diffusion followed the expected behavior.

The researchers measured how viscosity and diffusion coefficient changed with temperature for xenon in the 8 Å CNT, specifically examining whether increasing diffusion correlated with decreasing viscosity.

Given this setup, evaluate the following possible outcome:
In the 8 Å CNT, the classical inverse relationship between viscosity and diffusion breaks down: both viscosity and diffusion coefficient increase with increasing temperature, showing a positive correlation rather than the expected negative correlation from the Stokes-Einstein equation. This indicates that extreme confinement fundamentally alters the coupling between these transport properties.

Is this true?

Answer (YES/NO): NO